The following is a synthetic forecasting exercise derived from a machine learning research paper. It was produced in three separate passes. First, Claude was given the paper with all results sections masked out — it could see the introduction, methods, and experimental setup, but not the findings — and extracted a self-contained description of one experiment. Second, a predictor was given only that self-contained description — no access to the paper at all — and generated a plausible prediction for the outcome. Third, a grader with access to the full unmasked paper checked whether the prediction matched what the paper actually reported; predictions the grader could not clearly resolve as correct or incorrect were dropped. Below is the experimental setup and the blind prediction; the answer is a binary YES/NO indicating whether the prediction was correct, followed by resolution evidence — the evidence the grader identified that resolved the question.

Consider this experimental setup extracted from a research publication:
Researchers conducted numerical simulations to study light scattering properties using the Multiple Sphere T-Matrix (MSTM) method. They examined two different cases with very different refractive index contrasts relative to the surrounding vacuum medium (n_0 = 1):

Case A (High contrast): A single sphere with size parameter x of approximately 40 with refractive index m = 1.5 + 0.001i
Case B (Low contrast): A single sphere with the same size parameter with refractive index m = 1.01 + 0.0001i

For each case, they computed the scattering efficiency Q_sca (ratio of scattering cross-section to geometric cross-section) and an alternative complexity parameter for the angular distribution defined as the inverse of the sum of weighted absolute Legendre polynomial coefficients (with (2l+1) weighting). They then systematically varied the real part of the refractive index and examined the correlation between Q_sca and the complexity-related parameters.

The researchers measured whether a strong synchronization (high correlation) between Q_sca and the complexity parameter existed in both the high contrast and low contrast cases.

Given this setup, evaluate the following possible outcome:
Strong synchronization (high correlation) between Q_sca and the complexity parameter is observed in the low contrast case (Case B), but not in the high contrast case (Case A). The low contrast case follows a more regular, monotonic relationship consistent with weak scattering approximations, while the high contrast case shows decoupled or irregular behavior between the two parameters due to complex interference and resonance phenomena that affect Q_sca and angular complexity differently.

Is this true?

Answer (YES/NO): NO